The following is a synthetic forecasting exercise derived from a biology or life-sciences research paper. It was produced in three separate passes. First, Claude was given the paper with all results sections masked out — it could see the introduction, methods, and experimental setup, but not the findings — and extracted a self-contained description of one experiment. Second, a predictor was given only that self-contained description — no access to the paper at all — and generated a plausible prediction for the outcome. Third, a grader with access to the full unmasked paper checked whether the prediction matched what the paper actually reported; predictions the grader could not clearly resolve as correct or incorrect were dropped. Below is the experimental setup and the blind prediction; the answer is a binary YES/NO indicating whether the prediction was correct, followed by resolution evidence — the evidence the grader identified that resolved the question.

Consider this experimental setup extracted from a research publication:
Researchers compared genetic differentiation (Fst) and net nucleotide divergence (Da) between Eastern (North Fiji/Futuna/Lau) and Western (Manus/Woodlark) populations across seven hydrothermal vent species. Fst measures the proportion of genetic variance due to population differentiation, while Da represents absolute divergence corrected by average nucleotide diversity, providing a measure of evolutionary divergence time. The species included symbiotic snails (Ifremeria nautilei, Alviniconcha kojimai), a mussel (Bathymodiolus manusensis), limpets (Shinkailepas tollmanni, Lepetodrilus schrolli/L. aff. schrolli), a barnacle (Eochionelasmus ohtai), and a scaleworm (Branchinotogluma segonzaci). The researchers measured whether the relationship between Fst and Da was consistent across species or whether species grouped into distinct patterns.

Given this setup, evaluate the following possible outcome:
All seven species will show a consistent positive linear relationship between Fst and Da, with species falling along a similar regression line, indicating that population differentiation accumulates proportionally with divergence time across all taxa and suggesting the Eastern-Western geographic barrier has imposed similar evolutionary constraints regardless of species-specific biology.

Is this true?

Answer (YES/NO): NO